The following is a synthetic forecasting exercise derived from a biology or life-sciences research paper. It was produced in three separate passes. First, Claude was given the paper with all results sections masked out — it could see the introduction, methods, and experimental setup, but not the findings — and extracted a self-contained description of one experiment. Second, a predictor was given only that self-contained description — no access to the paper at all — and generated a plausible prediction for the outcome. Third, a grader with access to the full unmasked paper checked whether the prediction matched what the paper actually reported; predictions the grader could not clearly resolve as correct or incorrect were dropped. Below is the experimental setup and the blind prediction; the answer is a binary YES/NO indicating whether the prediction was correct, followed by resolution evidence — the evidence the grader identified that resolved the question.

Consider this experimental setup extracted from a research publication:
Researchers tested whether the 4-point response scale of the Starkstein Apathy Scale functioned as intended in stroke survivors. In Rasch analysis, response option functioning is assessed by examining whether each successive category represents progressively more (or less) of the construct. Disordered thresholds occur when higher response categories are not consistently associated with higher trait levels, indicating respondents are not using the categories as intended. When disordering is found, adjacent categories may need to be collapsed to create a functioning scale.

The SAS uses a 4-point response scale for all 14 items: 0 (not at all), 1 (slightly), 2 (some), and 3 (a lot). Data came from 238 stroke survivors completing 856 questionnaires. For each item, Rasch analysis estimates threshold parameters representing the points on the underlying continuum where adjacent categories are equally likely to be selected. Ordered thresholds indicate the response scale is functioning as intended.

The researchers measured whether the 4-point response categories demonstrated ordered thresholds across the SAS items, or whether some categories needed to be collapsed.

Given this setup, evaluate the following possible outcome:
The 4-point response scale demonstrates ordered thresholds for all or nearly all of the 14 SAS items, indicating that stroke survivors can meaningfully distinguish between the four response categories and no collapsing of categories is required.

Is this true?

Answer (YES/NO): NO